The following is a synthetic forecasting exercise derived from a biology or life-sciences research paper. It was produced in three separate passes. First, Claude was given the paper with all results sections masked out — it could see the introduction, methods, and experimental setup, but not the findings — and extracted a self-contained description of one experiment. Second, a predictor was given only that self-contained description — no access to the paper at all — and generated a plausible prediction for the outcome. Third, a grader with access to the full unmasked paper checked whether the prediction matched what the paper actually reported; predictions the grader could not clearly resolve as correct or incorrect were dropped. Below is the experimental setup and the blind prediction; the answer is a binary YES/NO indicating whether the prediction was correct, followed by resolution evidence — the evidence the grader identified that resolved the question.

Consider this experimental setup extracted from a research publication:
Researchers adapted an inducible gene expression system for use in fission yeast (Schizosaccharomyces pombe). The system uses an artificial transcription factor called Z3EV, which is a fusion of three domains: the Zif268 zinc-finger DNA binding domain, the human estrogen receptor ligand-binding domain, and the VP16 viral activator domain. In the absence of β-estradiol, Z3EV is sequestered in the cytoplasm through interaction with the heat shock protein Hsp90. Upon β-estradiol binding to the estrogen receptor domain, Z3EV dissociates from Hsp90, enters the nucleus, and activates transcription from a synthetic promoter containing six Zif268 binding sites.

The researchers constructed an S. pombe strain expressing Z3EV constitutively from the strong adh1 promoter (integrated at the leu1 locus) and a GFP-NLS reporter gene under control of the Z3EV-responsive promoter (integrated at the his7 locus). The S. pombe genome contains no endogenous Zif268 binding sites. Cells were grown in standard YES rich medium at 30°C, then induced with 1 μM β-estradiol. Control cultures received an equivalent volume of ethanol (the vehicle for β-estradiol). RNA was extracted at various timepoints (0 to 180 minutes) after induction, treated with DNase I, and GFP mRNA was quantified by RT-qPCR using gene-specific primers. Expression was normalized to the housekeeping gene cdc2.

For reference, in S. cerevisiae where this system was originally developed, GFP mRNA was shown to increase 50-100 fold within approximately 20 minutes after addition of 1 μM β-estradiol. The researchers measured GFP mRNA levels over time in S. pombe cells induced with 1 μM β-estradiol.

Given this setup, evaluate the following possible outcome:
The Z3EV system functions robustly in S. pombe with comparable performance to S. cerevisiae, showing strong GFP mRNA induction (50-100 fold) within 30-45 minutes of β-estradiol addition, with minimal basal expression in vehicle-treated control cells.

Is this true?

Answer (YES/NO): NO